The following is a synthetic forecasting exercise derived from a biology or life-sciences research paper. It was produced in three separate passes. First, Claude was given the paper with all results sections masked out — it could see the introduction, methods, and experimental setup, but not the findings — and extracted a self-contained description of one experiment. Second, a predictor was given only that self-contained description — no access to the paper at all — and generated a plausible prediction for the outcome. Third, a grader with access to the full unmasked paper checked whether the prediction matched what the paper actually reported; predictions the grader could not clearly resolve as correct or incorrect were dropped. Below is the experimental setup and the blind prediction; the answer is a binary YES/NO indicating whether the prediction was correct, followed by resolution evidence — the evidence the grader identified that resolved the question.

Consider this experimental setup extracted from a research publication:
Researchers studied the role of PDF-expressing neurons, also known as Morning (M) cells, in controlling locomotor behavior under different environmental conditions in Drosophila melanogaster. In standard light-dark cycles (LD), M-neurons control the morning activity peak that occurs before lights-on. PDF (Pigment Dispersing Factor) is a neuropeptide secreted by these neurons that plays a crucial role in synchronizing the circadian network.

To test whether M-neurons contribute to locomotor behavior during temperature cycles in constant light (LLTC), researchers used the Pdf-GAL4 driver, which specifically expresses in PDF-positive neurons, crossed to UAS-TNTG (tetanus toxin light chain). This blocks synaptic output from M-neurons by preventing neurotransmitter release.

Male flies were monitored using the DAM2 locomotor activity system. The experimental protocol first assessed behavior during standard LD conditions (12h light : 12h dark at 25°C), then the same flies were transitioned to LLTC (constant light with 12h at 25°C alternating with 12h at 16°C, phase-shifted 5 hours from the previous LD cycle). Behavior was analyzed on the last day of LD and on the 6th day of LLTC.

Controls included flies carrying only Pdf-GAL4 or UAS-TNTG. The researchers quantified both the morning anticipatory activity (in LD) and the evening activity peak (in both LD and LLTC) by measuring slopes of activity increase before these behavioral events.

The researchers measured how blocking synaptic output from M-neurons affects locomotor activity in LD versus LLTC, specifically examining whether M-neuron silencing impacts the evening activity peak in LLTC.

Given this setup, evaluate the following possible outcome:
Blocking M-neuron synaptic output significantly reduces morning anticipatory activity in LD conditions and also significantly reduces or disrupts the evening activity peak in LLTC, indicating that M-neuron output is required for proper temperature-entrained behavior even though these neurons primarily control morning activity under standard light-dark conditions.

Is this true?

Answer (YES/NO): NO